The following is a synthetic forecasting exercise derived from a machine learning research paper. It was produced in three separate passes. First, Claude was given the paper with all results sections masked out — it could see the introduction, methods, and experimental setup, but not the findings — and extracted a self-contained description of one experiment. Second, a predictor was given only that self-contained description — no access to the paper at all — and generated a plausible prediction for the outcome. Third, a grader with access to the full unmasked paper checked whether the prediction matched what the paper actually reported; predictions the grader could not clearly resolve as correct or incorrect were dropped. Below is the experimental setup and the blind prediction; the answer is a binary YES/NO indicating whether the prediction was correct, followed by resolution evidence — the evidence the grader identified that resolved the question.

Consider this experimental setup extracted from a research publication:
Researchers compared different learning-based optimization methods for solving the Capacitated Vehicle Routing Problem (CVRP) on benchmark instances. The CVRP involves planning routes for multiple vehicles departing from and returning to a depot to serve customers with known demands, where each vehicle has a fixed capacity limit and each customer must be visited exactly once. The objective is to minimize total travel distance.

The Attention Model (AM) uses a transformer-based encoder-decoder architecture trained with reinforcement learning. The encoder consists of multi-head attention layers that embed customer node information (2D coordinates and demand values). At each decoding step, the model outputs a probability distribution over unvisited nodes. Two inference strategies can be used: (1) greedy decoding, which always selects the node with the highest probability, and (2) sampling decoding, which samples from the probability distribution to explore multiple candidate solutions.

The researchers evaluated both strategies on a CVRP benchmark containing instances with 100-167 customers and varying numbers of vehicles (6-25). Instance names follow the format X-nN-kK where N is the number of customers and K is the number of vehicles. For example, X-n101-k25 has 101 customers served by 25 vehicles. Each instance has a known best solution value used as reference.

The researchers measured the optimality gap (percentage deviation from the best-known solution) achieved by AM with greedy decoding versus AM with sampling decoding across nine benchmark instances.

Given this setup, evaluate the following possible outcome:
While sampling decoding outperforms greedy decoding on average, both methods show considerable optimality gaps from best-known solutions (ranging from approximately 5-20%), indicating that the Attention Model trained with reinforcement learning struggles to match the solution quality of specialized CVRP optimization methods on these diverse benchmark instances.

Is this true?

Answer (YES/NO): NO